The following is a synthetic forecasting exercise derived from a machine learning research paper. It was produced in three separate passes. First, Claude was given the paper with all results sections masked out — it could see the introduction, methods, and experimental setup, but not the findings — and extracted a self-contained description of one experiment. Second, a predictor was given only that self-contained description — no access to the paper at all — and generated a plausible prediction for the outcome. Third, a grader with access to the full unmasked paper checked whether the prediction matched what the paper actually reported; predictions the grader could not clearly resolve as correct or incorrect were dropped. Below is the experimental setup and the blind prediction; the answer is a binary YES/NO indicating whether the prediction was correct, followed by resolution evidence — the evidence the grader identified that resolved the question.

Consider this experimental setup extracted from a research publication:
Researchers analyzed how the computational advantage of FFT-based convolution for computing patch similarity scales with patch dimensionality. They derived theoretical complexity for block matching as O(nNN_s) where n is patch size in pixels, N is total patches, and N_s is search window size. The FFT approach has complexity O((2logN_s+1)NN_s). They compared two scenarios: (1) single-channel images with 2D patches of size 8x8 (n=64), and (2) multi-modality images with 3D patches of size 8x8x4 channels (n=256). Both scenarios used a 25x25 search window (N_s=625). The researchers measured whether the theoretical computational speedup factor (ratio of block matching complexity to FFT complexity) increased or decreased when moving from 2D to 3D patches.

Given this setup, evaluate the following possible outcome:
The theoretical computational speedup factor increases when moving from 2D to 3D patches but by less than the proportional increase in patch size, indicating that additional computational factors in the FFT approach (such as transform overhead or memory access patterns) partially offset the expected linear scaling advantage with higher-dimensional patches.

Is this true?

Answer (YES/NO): NO